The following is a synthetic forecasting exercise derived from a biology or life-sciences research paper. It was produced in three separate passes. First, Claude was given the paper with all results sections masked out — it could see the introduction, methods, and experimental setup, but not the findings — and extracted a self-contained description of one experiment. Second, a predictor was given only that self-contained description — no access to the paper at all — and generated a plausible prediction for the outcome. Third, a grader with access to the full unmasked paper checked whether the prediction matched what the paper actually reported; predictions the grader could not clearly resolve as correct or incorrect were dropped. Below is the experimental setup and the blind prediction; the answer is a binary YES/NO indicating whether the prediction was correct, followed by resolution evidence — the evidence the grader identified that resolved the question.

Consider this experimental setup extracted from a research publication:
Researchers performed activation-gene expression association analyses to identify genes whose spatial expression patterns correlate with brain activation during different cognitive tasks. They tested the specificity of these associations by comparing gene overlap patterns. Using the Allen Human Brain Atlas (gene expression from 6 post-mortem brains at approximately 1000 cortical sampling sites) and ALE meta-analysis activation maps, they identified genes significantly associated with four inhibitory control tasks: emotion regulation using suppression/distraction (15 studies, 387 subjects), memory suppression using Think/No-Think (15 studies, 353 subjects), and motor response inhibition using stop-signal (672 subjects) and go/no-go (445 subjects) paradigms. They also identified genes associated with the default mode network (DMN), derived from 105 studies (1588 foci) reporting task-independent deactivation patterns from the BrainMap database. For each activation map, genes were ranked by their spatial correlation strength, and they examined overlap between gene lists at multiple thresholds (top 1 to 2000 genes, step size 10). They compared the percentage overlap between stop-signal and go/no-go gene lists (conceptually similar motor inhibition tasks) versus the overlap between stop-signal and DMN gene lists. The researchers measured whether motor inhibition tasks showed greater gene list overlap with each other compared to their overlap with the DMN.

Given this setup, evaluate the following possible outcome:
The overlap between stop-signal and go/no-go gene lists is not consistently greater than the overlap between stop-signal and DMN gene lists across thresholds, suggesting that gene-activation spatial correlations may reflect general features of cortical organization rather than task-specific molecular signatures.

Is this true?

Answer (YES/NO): NO